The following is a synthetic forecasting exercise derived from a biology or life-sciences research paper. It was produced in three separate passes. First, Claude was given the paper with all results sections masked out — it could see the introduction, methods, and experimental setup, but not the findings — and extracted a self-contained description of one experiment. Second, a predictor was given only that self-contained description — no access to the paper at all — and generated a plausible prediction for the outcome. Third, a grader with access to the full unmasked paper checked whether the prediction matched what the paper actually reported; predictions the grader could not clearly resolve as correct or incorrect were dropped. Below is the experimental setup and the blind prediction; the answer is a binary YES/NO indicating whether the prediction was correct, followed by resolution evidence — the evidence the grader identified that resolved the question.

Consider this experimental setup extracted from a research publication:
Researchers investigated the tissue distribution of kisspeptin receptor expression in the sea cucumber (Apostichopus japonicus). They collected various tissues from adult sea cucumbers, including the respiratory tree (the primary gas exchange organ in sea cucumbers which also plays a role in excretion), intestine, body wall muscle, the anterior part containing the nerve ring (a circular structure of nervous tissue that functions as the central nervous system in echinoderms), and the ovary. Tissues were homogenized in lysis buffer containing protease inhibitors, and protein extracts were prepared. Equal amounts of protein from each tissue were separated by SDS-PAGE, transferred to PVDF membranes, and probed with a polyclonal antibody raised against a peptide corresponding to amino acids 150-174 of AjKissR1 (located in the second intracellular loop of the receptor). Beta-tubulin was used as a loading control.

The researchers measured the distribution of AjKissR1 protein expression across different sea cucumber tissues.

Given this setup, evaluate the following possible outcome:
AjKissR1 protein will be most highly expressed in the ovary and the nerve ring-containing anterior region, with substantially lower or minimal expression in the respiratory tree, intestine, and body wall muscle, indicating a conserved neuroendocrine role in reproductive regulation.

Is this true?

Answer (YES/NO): NO